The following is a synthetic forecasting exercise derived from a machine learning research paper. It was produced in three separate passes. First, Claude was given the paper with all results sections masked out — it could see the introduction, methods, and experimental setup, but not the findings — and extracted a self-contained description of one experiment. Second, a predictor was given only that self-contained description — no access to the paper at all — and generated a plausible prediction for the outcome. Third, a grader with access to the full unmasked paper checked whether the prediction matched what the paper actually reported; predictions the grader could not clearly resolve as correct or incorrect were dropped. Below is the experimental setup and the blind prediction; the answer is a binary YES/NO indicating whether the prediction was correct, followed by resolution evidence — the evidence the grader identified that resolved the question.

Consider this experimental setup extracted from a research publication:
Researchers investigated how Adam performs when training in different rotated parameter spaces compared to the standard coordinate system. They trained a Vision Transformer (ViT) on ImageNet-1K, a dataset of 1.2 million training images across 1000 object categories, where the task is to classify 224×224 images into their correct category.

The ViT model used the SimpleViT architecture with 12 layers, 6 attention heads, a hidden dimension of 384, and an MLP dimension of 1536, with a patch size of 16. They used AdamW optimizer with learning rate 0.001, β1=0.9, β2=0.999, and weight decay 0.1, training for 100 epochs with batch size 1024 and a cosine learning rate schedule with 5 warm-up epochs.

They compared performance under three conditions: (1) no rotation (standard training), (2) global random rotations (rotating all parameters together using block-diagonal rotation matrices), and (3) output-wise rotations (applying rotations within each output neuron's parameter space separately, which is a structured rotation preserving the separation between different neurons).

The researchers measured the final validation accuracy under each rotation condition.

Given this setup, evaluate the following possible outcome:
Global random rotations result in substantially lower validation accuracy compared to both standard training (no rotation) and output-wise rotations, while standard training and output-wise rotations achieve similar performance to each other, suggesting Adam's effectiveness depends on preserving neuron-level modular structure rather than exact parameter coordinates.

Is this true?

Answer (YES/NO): YES